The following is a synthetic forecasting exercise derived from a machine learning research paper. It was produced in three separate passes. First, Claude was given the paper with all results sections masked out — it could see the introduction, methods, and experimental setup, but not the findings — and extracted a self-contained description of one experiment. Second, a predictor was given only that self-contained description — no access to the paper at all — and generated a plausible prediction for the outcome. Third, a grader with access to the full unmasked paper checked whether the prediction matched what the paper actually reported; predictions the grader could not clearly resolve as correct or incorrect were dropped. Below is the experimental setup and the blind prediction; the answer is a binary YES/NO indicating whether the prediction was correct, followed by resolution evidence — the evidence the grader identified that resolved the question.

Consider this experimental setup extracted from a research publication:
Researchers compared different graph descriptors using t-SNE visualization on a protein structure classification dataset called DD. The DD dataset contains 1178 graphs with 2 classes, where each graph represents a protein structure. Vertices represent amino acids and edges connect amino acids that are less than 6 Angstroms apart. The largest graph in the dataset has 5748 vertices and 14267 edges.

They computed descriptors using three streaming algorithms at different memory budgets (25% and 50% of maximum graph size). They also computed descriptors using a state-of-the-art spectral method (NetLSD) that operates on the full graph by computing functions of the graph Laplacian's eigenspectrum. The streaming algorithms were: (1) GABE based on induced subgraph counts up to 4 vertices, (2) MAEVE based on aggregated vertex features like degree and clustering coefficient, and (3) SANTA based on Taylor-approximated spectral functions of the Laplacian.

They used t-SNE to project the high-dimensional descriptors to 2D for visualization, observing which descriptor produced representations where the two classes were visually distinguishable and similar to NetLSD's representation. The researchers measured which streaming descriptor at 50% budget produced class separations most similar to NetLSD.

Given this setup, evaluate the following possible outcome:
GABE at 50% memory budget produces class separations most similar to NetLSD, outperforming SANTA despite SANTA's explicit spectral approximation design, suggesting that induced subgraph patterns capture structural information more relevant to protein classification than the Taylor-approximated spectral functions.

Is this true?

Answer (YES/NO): NO